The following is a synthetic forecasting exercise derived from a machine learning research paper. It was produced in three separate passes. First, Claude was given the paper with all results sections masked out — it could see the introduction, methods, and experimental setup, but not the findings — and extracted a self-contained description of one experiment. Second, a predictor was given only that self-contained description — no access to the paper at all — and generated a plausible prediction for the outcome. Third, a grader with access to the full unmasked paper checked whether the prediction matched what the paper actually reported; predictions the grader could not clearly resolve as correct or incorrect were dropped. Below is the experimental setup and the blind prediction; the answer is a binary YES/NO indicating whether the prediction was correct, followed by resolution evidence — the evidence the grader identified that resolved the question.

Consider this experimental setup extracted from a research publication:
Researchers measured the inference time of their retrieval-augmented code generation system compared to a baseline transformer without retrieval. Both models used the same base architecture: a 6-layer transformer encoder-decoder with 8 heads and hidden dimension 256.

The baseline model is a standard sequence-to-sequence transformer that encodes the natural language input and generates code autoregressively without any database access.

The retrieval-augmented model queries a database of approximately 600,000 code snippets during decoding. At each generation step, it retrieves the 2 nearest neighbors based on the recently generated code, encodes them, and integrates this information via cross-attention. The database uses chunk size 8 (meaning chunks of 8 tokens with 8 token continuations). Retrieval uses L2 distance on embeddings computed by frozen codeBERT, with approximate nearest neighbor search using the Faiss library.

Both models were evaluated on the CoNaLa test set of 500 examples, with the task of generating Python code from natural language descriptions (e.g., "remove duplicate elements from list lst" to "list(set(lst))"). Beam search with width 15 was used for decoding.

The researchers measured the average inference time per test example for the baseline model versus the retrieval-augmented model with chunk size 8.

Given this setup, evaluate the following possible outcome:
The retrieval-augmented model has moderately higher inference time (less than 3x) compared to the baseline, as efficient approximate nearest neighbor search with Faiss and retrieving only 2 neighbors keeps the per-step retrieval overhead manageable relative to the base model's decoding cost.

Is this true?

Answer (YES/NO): NO